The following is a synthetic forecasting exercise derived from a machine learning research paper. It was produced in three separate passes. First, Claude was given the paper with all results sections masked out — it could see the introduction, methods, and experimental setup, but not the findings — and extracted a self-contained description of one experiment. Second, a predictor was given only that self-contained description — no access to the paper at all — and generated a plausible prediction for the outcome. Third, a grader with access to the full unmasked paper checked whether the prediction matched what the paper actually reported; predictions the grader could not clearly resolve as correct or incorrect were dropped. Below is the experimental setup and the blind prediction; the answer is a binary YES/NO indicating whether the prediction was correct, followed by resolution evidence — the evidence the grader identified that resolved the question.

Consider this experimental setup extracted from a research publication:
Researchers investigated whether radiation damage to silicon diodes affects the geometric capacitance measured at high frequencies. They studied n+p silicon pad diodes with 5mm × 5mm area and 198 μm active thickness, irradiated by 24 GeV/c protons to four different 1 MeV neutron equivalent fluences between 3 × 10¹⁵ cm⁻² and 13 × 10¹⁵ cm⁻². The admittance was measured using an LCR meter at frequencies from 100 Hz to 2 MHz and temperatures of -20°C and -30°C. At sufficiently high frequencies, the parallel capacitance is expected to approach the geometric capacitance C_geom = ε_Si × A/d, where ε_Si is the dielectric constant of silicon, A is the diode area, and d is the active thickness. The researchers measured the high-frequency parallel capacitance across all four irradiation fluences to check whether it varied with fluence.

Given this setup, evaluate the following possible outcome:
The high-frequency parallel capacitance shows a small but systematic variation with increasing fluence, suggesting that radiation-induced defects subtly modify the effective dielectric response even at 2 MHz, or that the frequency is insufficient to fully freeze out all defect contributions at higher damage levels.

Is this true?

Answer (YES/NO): NO